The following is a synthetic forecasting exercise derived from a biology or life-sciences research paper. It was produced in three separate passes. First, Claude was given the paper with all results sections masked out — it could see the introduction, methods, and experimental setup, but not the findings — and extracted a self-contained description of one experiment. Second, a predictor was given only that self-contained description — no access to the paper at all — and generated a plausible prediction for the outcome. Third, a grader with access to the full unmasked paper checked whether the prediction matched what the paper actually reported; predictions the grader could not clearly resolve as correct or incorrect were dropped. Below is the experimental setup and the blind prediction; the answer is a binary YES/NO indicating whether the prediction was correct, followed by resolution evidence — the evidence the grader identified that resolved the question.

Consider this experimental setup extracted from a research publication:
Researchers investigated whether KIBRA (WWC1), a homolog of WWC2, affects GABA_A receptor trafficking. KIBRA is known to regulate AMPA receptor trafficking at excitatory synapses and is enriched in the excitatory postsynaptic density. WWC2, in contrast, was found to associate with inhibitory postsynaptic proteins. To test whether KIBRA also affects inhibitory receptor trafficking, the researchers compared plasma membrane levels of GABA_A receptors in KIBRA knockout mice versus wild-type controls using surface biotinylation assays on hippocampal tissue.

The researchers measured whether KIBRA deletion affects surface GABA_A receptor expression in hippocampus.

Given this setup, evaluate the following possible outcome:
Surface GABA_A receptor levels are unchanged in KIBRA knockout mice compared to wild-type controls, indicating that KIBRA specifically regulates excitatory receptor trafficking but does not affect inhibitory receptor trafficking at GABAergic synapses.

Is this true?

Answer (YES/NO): YES